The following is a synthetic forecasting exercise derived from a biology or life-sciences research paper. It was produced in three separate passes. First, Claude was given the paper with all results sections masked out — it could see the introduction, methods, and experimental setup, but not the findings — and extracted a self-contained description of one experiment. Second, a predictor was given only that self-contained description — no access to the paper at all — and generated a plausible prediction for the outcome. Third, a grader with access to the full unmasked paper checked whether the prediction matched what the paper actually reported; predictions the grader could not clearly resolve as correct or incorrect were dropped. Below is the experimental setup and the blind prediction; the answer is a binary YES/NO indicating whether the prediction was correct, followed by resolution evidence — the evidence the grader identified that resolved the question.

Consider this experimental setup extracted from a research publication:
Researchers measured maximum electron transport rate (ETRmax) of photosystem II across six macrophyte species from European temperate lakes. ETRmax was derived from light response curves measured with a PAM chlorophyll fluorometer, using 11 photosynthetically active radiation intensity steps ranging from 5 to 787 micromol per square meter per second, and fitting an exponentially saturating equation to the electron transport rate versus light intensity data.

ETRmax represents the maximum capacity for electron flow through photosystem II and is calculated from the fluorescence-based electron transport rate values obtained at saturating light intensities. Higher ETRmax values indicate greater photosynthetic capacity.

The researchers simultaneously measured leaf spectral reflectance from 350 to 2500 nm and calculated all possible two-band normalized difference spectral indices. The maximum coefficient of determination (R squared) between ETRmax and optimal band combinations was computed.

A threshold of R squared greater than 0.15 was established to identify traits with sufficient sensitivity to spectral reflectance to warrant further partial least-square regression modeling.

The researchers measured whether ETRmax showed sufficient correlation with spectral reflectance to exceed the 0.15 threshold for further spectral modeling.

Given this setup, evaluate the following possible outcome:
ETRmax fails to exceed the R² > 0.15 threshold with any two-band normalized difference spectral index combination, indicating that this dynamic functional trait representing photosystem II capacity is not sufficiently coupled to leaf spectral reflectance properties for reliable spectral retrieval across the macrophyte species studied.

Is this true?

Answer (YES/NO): YES